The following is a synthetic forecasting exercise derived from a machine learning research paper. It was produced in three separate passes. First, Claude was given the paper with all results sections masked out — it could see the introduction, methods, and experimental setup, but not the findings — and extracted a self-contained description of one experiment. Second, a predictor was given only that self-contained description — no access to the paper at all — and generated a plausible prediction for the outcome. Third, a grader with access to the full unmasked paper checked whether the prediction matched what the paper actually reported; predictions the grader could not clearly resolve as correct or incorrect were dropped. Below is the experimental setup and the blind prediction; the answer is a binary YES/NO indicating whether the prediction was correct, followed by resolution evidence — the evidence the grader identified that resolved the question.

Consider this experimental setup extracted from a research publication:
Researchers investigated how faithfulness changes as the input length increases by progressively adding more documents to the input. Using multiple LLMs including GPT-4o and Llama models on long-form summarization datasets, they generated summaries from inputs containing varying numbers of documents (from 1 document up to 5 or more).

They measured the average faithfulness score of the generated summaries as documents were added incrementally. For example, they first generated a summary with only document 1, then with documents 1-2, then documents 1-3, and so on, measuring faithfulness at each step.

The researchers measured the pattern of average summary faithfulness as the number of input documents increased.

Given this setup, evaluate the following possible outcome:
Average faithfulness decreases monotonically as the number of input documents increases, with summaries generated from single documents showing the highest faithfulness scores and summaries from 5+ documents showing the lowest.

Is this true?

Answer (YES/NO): NO